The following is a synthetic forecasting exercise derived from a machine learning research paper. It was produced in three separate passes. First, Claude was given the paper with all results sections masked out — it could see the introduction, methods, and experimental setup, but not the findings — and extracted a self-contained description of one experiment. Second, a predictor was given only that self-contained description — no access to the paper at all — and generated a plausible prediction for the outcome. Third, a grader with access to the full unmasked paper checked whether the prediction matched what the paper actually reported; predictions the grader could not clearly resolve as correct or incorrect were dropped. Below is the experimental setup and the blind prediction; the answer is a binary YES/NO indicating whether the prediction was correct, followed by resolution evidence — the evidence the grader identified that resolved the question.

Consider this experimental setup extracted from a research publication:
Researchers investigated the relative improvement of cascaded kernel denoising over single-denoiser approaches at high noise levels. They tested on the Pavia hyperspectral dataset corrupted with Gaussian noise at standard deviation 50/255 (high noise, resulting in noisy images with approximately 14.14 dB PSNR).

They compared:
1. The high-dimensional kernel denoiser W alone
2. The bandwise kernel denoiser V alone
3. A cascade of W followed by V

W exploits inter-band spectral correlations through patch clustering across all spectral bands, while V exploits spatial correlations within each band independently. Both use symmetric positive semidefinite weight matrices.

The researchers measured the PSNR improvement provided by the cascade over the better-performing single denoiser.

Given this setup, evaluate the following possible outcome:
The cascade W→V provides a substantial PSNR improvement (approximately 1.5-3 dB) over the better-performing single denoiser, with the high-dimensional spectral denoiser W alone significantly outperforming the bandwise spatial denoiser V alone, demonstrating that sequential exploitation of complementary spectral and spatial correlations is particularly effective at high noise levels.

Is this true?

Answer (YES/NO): NO